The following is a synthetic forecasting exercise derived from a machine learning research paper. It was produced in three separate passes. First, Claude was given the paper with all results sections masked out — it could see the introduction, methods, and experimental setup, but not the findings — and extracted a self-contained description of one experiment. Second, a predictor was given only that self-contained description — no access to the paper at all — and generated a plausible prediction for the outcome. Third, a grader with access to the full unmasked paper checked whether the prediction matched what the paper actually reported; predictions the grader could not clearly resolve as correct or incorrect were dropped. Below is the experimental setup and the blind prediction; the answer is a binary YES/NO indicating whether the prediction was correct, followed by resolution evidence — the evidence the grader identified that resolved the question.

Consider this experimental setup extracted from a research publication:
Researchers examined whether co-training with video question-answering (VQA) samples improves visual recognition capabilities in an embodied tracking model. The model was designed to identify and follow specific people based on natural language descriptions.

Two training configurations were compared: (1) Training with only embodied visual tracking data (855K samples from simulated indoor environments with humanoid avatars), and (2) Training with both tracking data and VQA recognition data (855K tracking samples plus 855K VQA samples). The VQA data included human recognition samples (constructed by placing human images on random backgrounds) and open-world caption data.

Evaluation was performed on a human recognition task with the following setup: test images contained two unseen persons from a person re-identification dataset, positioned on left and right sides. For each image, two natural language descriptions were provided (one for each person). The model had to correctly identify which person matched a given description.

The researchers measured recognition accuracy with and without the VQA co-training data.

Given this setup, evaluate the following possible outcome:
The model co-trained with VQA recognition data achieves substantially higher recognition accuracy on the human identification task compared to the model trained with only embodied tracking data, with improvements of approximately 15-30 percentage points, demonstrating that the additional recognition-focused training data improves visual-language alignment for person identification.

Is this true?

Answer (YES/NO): YES